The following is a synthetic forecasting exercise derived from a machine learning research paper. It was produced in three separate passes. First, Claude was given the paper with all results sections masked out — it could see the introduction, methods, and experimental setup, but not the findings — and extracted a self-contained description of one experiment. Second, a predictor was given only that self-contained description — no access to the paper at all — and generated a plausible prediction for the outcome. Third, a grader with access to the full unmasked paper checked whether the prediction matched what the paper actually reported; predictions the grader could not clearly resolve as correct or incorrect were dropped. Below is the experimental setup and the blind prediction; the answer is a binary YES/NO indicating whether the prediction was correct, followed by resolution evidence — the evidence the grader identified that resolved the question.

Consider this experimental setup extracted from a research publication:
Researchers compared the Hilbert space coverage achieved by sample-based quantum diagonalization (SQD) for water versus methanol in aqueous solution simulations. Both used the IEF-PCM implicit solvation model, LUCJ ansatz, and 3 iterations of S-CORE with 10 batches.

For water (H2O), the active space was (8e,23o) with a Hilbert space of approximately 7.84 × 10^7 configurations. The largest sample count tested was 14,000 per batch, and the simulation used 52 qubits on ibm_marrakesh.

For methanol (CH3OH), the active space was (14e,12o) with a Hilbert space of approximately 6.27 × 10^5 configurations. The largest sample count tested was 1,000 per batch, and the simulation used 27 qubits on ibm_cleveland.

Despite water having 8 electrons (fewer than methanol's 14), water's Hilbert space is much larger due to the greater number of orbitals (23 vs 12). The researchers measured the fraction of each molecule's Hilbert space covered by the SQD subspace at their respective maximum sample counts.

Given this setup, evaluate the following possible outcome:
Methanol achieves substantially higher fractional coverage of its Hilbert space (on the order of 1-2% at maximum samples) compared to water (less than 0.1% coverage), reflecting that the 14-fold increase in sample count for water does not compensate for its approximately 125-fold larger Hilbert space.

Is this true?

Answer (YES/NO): NO